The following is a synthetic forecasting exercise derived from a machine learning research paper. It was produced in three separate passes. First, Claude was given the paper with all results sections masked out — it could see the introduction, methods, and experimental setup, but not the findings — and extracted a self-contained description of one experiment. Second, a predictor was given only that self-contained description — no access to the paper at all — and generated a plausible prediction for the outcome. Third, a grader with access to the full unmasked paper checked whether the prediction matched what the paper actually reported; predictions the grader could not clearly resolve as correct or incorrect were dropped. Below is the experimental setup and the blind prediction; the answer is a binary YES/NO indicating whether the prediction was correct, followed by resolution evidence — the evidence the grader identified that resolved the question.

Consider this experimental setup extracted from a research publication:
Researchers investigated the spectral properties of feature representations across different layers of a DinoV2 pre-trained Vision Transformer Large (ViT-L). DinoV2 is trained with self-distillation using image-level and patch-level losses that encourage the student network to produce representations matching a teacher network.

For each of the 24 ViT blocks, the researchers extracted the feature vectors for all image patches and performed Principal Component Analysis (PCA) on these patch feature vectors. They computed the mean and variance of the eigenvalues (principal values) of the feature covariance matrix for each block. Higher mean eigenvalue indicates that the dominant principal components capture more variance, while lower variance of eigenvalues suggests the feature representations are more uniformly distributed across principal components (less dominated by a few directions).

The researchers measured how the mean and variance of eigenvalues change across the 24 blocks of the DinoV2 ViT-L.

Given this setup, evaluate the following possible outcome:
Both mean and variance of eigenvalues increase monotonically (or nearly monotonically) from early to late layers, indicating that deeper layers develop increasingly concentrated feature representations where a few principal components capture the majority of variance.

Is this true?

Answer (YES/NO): NO